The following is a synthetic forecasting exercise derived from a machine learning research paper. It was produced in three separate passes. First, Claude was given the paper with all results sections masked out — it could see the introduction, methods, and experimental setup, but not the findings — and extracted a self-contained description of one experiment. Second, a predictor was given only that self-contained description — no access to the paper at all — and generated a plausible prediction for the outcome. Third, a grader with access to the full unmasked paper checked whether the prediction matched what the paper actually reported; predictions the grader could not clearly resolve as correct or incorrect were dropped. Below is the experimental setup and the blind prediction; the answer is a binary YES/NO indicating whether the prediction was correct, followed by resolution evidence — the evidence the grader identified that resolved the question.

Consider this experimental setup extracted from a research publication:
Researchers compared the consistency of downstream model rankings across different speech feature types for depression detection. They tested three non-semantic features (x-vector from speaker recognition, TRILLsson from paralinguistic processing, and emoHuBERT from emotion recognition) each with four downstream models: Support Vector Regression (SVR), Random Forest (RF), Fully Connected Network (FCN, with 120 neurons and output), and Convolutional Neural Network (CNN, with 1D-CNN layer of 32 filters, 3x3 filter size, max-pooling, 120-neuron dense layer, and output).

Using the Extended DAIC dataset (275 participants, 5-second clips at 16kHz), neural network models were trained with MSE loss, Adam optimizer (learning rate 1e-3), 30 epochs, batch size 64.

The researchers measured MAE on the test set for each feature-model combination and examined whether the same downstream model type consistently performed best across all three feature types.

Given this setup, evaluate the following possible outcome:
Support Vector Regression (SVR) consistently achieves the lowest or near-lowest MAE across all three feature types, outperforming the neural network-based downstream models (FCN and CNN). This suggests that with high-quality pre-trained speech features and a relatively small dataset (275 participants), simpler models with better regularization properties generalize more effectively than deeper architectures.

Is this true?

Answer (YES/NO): NO